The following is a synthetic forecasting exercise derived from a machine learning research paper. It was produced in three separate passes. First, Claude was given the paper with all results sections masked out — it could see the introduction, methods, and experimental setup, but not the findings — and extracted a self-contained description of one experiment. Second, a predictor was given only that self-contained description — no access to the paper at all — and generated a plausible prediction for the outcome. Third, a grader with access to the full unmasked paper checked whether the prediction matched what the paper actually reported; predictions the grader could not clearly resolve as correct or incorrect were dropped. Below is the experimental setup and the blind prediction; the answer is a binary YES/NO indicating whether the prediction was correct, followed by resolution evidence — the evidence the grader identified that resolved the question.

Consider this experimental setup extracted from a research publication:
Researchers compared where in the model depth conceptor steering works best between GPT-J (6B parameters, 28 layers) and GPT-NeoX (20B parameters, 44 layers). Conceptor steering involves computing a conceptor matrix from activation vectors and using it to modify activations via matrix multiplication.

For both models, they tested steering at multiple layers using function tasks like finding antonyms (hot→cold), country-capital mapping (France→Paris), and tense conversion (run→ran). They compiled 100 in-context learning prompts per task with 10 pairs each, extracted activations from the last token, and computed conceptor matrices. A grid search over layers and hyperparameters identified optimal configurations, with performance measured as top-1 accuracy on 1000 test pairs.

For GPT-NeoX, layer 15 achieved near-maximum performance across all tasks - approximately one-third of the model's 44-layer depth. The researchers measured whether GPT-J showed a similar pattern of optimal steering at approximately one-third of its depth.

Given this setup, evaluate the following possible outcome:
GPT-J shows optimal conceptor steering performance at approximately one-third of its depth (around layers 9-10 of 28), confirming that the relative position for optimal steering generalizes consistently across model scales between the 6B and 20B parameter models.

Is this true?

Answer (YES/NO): NO